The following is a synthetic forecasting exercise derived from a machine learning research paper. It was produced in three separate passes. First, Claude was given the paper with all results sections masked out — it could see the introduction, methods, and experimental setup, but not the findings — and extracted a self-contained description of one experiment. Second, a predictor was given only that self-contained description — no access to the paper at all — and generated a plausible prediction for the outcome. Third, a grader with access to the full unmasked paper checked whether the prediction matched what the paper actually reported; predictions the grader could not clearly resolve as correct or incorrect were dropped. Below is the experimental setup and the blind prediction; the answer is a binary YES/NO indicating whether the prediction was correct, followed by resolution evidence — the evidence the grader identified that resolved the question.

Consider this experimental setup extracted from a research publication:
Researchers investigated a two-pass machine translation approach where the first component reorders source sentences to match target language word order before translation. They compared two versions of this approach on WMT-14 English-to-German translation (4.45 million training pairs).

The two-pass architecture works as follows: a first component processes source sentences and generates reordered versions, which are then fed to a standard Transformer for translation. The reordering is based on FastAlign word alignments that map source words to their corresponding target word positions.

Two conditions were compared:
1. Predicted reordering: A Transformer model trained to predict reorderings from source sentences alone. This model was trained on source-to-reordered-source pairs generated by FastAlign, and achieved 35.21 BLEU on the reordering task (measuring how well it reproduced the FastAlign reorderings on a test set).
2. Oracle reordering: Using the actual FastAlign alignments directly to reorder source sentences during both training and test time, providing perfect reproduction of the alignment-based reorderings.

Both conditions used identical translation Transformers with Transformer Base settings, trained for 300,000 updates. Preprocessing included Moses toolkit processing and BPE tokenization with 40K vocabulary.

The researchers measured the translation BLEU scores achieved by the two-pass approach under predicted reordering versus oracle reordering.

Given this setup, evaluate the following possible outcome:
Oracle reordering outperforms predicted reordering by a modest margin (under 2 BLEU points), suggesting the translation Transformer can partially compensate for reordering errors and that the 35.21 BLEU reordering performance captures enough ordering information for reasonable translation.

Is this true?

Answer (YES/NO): NO